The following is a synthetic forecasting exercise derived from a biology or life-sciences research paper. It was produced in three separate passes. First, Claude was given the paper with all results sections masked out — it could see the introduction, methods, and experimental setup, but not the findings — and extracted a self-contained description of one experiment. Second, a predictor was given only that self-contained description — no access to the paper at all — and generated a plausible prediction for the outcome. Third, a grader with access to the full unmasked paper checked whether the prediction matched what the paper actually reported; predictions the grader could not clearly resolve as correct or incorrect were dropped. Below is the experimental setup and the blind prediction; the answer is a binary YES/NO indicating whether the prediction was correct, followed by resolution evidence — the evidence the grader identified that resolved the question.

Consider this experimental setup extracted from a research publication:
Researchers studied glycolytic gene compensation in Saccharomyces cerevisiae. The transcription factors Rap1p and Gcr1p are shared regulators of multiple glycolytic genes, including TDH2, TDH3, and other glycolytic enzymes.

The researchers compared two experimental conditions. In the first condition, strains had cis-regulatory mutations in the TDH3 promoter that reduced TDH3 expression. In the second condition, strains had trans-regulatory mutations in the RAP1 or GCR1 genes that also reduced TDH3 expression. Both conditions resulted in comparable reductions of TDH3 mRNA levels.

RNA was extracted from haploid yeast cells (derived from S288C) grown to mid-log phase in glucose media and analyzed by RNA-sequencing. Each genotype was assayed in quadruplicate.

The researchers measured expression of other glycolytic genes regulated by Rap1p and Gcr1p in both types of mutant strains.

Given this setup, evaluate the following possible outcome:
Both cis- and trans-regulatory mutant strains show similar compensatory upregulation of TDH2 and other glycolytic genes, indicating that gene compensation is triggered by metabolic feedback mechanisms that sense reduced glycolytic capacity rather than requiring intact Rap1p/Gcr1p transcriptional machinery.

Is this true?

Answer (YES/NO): NO